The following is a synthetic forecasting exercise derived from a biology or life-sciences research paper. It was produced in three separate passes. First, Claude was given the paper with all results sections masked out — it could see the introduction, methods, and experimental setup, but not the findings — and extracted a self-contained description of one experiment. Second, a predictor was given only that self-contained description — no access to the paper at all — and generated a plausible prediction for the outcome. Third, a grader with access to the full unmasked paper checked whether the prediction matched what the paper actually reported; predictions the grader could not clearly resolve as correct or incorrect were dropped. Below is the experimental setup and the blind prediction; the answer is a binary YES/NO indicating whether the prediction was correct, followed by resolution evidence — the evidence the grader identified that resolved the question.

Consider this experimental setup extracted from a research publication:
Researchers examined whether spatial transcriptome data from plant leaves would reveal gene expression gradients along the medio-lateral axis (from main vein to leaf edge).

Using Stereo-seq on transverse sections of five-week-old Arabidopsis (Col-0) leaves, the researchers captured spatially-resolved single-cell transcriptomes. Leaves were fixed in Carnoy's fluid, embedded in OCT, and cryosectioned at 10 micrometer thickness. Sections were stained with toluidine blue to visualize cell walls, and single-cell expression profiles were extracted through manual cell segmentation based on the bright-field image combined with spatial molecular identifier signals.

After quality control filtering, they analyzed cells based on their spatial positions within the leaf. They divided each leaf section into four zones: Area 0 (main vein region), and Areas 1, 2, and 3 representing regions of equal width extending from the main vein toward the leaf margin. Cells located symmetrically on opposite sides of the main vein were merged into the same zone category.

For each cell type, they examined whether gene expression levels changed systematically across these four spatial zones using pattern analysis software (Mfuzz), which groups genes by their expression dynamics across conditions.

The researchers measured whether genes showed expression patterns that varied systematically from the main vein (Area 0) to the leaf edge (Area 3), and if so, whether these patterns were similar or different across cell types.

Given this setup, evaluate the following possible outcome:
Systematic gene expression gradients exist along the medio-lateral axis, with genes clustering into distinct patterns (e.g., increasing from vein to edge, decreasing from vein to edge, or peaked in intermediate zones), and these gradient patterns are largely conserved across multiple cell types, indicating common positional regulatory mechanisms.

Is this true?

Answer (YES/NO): NO